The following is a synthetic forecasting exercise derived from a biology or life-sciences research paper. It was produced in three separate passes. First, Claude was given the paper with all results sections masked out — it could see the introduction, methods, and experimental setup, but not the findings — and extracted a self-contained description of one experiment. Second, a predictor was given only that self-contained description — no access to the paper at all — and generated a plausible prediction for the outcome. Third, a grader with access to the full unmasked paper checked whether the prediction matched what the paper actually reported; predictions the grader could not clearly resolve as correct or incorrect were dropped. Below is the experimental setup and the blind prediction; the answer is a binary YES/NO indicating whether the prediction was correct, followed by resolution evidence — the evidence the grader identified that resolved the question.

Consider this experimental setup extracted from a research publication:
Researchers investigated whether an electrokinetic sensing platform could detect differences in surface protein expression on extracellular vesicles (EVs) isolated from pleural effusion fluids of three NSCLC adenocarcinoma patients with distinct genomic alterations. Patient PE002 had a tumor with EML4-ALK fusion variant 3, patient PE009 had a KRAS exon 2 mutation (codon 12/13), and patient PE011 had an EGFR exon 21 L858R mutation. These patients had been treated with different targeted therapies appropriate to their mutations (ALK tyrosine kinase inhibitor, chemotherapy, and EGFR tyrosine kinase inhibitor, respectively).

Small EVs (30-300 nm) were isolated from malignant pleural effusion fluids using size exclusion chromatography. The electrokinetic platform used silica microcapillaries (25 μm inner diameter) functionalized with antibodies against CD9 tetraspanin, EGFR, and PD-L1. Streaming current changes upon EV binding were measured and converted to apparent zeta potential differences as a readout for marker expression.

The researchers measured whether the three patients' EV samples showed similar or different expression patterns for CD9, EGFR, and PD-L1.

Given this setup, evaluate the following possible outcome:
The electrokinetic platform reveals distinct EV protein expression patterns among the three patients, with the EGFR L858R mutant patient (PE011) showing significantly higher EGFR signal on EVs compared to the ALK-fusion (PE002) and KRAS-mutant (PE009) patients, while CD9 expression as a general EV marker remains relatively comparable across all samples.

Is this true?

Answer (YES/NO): NO